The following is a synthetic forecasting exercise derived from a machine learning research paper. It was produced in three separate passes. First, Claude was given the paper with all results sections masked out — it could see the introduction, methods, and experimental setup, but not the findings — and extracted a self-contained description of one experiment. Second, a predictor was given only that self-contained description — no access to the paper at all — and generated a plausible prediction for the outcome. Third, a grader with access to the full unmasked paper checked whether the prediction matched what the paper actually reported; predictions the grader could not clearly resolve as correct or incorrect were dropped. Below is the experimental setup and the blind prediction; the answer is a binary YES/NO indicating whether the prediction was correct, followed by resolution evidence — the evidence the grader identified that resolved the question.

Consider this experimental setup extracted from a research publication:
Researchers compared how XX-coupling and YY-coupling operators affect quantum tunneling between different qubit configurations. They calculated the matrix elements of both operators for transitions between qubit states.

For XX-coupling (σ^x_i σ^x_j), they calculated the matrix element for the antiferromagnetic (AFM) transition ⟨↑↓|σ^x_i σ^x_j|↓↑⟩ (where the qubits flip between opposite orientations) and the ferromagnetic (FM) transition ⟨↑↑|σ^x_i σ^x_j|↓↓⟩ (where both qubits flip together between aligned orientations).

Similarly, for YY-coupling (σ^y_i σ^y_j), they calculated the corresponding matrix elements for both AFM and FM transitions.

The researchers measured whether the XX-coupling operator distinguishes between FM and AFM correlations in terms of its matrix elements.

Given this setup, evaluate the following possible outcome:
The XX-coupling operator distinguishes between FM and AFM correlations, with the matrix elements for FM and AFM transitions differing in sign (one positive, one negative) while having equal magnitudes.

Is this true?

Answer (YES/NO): NO